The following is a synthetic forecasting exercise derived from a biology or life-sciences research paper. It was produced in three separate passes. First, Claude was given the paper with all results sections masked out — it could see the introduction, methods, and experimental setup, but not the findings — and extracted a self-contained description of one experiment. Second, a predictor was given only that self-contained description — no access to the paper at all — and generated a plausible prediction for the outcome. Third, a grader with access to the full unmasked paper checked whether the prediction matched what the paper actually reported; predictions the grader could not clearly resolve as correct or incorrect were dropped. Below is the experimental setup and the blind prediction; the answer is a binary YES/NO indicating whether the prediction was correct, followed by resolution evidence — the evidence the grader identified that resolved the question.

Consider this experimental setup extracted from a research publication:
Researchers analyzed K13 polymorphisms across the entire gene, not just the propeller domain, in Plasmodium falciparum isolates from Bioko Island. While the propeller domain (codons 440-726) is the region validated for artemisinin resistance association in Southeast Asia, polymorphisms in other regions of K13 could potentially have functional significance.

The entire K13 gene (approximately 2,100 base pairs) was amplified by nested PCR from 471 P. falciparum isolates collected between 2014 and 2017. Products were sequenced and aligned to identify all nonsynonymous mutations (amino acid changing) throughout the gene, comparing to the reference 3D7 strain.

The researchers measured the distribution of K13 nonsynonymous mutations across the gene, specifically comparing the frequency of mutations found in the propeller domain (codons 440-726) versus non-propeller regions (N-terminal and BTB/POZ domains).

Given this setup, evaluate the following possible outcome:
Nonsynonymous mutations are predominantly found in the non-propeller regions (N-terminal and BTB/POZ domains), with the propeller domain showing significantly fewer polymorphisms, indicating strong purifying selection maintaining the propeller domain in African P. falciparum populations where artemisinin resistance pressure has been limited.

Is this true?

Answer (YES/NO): YES